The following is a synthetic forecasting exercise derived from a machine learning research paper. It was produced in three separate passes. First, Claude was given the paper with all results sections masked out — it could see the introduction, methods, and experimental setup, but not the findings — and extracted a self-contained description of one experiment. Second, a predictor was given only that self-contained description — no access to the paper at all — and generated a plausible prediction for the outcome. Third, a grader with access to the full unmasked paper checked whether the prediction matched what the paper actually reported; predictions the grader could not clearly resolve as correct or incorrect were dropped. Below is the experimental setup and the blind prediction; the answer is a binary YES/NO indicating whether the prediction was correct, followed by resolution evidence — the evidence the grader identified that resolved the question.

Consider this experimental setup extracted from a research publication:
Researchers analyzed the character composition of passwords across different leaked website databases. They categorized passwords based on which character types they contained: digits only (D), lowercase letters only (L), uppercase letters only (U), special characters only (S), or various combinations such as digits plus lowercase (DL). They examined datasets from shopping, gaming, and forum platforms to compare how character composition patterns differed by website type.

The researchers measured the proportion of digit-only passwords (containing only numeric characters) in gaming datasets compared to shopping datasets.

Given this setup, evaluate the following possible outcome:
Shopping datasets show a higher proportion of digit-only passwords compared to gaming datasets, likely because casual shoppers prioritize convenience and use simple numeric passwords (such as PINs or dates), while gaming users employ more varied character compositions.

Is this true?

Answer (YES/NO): NO